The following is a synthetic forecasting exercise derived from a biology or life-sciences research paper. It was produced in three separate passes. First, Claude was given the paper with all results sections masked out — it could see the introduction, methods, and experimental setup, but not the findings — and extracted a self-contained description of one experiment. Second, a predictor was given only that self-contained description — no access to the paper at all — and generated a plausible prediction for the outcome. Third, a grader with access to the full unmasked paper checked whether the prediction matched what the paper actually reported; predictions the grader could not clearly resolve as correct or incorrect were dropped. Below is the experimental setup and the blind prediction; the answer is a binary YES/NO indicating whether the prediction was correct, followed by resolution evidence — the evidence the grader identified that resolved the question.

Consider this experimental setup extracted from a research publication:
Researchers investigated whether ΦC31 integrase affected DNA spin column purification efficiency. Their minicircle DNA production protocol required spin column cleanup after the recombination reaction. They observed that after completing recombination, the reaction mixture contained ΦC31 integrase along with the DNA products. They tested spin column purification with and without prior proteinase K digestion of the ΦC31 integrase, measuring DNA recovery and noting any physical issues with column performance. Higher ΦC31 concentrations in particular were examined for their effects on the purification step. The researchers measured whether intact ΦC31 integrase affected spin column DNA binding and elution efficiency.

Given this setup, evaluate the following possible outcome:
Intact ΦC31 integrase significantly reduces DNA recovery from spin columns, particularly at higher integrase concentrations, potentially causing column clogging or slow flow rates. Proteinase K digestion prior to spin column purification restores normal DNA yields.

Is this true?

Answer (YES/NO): YES